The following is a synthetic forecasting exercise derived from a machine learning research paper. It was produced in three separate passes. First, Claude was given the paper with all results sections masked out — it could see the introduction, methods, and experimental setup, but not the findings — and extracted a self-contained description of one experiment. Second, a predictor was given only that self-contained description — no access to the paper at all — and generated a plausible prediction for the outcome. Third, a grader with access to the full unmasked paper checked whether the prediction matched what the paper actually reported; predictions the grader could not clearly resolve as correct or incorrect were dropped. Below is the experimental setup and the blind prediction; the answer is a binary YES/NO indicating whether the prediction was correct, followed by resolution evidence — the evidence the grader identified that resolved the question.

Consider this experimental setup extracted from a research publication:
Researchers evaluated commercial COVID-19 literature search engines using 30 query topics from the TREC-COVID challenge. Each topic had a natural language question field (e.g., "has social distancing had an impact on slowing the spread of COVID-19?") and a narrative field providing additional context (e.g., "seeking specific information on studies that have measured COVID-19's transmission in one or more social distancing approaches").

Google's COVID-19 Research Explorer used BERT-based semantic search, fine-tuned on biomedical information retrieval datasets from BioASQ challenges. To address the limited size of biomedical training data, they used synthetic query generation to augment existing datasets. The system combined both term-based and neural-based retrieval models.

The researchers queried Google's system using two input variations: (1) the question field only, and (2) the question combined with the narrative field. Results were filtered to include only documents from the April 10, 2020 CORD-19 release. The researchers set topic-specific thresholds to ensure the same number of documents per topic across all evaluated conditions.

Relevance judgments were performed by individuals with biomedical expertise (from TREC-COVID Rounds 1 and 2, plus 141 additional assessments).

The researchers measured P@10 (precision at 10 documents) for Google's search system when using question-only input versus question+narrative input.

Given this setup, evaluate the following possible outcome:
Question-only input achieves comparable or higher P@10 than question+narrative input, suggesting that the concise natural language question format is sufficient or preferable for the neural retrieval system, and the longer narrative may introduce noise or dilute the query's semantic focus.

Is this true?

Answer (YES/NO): YES